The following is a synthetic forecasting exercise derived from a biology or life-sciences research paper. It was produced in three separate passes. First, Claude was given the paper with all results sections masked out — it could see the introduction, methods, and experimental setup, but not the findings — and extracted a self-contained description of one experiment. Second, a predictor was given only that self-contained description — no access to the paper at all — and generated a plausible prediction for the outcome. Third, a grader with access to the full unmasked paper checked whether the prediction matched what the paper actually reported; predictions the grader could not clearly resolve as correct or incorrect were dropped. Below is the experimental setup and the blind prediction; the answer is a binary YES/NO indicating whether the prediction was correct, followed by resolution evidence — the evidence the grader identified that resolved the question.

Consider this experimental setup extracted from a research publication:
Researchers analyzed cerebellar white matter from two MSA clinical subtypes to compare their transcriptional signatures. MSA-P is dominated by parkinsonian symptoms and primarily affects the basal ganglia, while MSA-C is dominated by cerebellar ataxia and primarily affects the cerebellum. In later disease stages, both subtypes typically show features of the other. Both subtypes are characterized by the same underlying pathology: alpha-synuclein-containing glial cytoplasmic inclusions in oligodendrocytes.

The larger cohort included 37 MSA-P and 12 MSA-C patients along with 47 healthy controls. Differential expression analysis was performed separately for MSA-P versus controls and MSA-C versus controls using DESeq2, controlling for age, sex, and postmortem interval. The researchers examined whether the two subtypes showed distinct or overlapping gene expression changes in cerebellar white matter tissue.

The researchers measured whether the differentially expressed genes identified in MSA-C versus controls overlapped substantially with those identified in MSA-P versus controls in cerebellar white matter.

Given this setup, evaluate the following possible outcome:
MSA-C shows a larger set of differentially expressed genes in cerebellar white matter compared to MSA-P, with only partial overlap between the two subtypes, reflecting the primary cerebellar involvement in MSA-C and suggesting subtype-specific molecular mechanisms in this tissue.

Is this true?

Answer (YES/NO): NO